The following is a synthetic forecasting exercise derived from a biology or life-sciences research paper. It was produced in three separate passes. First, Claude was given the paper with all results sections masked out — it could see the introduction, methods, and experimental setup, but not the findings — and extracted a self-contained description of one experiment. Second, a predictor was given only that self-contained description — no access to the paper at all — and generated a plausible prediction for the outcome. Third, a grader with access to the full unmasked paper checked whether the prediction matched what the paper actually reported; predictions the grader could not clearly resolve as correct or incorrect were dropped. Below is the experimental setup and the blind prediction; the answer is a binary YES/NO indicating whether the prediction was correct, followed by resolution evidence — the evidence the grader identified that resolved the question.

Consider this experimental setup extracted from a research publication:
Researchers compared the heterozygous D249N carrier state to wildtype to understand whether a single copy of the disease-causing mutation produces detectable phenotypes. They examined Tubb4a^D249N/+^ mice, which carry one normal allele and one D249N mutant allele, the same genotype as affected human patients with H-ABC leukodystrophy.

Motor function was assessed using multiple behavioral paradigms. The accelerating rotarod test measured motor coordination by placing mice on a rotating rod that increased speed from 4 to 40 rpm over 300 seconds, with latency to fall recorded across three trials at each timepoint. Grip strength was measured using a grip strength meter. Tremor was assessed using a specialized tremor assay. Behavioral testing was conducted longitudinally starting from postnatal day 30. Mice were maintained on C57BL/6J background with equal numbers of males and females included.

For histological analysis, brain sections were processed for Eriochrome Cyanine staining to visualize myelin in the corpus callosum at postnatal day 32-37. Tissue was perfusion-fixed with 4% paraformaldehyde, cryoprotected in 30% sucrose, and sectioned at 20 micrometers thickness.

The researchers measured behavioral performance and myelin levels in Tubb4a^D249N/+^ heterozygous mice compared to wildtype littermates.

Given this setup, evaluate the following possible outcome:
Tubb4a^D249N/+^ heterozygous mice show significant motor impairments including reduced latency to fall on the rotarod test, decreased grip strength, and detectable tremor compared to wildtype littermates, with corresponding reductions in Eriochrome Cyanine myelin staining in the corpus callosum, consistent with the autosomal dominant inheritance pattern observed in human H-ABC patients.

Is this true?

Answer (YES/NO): NO